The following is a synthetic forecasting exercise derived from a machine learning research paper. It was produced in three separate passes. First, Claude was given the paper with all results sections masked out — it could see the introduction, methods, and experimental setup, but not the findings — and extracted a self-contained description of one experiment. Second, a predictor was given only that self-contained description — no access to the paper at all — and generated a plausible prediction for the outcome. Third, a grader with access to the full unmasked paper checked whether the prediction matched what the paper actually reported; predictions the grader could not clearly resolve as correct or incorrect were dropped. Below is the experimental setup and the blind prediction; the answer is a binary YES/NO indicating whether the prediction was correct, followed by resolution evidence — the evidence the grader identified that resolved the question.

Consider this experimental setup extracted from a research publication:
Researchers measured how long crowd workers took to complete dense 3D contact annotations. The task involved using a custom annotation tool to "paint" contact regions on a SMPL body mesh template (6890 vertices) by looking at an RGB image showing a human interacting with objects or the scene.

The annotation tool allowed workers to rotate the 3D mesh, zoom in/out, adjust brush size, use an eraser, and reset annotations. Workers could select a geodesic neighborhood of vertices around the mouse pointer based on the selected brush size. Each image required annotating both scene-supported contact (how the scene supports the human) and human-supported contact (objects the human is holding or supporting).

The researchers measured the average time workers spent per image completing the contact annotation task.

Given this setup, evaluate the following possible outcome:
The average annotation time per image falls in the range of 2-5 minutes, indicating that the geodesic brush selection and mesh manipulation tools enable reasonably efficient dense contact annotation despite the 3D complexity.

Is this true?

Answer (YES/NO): YES